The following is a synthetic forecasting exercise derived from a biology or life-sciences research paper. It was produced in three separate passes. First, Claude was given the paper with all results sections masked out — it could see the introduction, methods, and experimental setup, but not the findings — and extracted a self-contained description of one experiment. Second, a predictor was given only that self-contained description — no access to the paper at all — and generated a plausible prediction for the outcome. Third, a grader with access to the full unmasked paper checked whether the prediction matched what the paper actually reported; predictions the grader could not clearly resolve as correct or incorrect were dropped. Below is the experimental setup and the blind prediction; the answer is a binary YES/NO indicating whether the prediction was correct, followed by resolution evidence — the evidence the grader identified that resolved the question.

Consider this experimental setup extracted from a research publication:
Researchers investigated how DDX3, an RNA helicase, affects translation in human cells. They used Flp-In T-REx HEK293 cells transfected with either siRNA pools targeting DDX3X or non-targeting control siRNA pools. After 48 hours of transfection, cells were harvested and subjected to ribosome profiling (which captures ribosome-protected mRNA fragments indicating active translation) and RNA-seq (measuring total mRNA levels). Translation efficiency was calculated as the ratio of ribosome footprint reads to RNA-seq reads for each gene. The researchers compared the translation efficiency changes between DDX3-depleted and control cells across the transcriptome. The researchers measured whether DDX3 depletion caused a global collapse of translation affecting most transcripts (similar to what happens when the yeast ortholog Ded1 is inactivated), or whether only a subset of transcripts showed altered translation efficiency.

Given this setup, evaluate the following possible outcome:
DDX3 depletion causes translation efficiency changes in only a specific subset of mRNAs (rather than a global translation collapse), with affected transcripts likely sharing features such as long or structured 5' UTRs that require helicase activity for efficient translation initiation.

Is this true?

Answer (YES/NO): YES